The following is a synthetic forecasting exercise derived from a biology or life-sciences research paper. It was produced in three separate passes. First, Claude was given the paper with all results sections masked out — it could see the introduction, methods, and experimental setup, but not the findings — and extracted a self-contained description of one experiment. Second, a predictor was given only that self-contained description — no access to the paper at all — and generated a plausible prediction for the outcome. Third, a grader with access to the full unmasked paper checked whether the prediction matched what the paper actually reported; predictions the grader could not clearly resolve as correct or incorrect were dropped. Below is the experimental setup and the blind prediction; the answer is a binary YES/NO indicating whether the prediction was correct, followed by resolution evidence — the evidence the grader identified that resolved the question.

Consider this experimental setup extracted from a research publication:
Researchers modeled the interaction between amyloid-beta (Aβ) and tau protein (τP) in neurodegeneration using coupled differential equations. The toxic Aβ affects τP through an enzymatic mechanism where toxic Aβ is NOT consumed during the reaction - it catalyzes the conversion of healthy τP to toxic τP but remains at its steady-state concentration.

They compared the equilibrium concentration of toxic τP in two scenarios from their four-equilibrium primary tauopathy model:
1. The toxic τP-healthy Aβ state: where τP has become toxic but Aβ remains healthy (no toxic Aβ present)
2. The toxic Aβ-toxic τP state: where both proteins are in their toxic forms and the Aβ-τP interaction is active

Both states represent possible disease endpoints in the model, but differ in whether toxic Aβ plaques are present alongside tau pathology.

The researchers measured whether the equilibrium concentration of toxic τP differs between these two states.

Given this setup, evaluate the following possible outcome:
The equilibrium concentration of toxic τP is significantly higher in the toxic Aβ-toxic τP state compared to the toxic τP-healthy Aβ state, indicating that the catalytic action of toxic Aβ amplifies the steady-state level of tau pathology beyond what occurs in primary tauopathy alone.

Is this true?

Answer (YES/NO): YES